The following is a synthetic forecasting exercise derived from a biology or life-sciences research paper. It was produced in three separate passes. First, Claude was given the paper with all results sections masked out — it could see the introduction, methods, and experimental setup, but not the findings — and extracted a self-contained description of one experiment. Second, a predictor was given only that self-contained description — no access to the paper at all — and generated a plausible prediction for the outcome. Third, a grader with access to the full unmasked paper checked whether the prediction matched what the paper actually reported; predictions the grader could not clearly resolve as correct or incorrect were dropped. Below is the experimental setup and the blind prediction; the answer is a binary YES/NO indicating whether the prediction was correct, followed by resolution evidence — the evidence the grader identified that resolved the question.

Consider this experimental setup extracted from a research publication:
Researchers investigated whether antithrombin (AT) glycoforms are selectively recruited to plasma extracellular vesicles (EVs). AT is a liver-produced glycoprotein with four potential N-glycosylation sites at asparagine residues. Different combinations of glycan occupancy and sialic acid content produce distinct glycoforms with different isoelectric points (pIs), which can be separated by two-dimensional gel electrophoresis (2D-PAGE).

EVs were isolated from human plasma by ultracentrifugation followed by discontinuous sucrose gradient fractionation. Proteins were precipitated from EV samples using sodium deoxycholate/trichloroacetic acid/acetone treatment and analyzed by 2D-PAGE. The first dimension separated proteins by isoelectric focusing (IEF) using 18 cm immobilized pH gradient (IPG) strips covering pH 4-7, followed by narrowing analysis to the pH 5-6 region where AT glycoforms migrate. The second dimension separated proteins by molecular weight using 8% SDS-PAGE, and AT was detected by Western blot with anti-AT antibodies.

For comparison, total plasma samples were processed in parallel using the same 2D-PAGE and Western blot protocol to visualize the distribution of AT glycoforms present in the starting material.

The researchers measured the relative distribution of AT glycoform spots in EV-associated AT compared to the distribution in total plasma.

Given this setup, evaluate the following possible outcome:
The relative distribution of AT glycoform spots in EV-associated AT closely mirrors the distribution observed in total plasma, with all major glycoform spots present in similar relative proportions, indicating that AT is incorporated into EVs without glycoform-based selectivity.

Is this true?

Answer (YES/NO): NO